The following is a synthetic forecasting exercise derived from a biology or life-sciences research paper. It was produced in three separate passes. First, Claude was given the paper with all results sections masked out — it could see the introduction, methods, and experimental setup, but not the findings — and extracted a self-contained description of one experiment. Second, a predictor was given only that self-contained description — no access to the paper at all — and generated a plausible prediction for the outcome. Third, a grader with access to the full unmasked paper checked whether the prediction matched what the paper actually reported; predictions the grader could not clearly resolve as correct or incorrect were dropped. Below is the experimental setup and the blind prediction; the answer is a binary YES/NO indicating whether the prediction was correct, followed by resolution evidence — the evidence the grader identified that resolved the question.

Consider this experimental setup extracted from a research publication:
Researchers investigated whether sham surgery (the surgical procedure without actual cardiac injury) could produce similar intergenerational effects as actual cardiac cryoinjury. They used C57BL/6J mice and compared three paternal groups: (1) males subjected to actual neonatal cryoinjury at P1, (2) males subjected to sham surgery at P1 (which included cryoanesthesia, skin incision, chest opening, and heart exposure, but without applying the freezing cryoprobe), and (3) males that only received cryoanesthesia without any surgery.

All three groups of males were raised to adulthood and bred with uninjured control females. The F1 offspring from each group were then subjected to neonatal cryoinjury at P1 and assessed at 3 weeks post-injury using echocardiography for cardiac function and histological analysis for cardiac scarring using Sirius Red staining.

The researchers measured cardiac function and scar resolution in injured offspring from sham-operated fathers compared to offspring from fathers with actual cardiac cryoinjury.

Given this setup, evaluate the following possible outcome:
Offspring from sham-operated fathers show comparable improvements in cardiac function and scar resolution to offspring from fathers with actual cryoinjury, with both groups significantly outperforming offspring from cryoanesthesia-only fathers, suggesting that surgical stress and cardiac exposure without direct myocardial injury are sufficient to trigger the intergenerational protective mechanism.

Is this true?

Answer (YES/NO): NO